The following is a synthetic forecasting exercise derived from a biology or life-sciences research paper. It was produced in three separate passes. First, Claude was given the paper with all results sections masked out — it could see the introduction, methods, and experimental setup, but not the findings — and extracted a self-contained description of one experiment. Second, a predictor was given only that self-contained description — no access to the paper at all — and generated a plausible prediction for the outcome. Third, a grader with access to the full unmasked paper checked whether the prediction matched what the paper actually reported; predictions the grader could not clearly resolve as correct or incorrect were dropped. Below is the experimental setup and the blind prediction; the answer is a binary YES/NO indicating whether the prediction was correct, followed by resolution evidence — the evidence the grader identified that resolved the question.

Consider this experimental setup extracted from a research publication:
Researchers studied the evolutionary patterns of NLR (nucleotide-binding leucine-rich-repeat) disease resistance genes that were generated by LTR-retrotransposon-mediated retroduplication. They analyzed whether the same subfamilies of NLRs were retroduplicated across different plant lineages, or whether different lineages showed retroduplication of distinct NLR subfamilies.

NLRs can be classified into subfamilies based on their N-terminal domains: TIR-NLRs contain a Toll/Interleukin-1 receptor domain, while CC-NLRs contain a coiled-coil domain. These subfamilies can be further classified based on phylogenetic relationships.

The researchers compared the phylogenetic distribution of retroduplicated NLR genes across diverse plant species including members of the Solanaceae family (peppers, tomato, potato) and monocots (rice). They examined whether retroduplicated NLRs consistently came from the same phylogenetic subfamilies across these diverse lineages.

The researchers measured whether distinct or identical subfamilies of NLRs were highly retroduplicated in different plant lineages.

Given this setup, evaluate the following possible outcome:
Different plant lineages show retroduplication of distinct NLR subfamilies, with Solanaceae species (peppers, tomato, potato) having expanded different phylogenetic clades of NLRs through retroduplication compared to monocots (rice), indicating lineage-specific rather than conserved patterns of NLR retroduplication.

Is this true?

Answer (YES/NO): YES